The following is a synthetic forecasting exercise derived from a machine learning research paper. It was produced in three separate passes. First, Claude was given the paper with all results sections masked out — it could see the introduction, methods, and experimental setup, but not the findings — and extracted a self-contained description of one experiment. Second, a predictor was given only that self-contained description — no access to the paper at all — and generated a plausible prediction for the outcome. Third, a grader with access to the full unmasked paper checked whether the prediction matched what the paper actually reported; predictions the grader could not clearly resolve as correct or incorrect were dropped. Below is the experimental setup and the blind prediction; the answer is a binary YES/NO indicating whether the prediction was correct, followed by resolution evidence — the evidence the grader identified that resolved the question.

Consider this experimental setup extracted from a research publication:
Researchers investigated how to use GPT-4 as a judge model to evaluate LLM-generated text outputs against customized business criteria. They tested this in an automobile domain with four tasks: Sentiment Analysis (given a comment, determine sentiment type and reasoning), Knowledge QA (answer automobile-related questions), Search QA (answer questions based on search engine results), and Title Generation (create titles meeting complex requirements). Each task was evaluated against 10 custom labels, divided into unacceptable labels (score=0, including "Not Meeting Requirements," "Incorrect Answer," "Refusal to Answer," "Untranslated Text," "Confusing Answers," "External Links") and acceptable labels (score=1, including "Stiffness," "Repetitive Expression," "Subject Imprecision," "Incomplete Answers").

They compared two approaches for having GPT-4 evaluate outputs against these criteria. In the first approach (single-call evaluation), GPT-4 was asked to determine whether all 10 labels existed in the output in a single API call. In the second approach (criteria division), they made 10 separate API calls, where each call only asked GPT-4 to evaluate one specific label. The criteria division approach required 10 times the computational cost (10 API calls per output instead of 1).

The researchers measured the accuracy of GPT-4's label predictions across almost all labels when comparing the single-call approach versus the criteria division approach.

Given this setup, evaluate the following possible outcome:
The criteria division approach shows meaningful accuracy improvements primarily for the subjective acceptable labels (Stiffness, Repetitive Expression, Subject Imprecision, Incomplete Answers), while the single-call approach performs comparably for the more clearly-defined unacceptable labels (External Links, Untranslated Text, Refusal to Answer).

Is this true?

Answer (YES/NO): NO